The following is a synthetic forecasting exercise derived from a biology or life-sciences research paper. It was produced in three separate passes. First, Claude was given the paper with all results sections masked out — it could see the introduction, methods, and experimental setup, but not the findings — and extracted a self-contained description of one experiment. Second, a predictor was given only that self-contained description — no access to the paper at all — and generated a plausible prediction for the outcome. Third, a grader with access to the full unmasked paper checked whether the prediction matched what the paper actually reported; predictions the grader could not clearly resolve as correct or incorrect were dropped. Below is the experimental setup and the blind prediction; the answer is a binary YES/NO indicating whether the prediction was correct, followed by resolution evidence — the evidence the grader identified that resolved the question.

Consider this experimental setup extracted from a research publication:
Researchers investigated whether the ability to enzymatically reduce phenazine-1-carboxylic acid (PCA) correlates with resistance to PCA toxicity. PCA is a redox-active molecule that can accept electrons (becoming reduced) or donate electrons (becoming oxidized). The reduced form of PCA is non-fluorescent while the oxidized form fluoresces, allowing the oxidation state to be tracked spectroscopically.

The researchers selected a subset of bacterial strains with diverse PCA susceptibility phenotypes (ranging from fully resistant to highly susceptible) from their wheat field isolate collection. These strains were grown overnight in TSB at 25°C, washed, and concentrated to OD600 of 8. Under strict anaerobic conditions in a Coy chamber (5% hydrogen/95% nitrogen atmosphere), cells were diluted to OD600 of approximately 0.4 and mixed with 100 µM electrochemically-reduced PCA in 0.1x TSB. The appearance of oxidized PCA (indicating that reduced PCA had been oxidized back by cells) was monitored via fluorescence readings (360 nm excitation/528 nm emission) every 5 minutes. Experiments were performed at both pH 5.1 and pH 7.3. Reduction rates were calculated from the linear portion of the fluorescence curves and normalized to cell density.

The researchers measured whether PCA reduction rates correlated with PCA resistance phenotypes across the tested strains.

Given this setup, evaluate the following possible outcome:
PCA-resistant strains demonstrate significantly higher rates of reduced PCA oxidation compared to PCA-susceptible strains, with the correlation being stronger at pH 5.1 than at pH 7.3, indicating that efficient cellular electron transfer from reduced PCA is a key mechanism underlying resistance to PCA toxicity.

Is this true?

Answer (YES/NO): NO